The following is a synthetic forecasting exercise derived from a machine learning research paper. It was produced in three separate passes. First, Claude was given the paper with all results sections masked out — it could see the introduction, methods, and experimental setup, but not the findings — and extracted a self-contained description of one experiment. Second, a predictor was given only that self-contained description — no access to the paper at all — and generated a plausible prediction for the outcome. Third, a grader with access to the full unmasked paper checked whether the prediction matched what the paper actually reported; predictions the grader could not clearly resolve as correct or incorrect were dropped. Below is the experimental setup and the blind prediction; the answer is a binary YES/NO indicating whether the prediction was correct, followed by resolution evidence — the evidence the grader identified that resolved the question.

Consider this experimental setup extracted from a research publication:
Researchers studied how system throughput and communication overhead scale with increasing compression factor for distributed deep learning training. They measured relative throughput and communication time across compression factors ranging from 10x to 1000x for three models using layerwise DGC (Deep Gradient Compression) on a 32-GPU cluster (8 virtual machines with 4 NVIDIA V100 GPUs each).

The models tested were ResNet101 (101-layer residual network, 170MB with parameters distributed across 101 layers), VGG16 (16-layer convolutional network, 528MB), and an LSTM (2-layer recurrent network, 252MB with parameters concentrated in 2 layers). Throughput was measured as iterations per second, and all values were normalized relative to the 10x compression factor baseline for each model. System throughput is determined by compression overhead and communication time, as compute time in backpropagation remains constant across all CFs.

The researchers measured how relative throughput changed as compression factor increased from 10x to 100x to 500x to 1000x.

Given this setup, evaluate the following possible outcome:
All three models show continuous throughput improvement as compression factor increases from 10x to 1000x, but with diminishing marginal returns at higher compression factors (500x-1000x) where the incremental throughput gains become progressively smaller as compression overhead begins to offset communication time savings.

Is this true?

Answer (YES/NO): NO